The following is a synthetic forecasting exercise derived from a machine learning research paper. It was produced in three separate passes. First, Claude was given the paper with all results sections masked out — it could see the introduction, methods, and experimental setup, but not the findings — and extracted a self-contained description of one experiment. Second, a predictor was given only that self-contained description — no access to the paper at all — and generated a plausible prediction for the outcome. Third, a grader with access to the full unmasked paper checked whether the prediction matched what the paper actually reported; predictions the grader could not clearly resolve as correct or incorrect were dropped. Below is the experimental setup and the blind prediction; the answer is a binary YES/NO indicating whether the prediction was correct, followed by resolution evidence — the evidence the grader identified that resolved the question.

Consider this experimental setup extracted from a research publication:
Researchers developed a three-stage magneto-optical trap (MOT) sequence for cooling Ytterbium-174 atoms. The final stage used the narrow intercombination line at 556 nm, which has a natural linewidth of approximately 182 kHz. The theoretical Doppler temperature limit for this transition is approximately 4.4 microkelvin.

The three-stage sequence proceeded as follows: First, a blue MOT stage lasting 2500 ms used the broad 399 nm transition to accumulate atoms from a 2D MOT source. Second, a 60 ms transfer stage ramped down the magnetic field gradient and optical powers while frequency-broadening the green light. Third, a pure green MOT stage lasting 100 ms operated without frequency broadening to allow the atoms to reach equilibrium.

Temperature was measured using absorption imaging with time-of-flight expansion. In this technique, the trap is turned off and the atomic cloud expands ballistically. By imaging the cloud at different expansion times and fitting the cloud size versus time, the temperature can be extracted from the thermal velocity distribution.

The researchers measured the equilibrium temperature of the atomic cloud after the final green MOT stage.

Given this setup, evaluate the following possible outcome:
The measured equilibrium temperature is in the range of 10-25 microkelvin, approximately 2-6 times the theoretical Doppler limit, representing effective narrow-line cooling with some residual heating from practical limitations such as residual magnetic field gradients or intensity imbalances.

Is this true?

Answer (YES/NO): YES